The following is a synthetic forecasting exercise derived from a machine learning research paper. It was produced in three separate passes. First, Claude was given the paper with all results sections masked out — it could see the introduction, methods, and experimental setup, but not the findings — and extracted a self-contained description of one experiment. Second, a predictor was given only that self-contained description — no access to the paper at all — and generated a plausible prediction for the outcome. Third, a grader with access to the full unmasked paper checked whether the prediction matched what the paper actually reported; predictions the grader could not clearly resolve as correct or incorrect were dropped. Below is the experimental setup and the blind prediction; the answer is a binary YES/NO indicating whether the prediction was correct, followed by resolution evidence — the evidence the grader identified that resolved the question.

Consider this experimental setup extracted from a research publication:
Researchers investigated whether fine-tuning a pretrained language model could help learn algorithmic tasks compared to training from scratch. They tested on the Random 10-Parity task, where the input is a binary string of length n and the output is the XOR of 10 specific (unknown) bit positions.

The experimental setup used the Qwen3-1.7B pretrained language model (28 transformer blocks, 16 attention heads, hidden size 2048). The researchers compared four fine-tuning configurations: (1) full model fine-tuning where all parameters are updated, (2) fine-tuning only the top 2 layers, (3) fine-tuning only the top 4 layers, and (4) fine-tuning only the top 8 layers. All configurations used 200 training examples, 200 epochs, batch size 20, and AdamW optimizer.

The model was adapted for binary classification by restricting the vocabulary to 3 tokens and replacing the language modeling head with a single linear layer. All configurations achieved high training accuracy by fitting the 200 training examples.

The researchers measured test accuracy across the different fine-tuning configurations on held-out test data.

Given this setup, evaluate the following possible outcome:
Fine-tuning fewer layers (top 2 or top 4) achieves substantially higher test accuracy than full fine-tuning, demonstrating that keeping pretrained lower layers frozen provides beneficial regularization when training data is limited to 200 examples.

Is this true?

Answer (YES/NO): NO